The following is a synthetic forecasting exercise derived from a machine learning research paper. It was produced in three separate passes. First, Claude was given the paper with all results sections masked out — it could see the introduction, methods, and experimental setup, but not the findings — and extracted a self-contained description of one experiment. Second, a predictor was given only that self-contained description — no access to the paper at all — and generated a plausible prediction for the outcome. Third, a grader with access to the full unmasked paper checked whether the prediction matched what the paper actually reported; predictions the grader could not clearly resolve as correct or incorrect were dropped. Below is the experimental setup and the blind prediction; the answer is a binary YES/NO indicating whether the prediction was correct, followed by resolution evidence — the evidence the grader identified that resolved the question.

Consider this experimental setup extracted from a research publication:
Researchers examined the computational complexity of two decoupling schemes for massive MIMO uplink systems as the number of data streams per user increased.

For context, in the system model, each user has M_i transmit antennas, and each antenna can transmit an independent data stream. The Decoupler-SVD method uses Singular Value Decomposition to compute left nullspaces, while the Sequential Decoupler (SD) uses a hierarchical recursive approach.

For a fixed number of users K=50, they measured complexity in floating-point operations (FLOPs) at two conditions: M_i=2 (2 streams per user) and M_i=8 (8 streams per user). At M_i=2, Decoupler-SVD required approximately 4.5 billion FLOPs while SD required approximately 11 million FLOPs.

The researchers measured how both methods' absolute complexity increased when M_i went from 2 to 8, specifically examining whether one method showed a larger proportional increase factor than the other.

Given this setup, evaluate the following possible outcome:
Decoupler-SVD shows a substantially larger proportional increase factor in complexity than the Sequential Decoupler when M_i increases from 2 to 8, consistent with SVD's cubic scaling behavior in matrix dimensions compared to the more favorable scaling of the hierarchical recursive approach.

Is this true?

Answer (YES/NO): NO